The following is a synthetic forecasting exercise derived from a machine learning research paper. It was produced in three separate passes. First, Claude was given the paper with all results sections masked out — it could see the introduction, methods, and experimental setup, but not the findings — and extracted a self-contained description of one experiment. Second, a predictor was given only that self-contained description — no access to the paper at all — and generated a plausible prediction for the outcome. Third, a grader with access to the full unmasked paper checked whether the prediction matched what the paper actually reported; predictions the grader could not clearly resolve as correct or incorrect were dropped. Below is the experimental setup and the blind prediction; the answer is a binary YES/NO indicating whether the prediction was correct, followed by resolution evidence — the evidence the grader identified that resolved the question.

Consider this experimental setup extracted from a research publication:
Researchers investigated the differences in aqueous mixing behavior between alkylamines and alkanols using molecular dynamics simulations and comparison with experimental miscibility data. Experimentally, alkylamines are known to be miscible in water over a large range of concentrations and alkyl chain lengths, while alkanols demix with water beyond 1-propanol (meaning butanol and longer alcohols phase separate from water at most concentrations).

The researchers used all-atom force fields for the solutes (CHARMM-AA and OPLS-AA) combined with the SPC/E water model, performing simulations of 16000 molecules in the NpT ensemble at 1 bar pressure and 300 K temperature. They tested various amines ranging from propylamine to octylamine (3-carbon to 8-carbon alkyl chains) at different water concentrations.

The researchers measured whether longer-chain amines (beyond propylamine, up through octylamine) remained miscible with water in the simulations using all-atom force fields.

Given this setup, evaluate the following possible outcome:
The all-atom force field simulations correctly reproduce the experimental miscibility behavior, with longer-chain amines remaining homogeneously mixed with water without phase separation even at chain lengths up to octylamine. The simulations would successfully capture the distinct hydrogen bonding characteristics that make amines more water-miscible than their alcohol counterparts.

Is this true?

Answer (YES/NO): YES